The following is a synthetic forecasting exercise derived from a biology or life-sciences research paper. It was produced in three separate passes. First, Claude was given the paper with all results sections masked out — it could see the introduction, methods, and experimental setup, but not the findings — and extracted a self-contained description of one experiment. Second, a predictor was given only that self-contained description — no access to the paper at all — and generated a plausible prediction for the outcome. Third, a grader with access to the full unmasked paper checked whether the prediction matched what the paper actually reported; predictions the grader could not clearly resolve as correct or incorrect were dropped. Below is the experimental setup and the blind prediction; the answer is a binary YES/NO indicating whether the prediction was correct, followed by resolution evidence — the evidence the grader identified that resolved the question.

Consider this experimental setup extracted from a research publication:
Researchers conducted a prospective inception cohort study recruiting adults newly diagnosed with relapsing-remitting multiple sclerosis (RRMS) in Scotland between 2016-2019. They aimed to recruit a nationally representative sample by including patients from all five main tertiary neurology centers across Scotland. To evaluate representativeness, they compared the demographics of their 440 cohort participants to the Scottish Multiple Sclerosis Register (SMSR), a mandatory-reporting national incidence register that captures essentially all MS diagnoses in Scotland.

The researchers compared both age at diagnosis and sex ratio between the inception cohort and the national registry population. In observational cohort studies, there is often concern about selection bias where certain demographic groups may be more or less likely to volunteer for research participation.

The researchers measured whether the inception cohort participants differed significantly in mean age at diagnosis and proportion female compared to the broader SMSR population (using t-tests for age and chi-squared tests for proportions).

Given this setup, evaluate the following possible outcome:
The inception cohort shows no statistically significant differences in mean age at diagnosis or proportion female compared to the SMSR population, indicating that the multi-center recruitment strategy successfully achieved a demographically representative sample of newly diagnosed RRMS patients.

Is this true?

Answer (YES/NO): NO